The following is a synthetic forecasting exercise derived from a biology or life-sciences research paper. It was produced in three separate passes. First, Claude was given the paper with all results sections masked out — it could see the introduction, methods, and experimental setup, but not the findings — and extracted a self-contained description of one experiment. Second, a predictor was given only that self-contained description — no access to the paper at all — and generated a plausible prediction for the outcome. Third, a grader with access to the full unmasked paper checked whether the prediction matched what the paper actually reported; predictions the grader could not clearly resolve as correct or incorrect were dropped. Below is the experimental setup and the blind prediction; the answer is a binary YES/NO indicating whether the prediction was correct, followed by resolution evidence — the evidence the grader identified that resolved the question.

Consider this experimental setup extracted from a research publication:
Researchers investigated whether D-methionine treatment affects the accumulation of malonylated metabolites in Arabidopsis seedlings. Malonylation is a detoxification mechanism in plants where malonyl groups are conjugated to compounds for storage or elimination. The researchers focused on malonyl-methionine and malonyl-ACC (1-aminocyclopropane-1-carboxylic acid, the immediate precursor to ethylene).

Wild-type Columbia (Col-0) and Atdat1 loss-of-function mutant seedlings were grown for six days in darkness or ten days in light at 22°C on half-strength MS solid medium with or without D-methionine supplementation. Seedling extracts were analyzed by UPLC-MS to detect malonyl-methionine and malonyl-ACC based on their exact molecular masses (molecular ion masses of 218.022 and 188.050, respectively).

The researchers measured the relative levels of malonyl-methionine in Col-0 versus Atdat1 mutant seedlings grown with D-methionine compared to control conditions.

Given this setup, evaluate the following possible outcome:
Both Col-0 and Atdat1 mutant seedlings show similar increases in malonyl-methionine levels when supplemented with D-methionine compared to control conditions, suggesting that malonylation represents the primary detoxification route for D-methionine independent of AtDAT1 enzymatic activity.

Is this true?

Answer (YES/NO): NO